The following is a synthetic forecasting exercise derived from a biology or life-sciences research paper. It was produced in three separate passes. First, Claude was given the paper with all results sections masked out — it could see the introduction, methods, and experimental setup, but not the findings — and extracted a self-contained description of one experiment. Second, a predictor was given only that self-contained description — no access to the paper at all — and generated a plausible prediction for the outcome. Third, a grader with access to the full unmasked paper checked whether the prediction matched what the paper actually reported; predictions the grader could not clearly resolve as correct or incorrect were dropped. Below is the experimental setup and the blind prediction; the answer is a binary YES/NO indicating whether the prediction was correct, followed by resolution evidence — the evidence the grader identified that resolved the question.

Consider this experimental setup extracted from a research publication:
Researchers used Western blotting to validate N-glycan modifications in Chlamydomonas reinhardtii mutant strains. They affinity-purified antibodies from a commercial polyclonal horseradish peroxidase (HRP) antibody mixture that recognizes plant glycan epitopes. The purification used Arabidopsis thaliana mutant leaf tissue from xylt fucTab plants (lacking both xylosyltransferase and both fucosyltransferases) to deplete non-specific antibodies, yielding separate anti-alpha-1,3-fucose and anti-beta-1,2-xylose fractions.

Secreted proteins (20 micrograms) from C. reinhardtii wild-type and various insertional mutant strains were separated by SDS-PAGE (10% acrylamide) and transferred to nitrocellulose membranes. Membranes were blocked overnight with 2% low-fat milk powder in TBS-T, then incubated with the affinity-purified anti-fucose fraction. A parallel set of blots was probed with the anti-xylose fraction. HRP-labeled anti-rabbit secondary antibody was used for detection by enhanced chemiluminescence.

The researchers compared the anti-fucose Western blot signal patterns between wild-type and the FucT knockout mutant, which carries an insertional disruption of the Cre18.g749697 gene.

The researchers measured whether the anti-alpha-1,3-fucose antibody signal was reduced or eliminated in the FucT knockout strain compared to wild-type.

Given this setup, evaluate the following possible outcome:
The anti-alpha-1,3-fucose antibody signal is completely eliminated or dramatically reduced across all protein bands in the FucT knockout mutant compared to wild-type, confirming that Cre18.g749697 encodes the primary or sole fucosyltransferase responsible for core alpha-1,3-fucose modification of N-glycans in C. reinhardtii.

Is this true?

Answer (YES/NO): NO